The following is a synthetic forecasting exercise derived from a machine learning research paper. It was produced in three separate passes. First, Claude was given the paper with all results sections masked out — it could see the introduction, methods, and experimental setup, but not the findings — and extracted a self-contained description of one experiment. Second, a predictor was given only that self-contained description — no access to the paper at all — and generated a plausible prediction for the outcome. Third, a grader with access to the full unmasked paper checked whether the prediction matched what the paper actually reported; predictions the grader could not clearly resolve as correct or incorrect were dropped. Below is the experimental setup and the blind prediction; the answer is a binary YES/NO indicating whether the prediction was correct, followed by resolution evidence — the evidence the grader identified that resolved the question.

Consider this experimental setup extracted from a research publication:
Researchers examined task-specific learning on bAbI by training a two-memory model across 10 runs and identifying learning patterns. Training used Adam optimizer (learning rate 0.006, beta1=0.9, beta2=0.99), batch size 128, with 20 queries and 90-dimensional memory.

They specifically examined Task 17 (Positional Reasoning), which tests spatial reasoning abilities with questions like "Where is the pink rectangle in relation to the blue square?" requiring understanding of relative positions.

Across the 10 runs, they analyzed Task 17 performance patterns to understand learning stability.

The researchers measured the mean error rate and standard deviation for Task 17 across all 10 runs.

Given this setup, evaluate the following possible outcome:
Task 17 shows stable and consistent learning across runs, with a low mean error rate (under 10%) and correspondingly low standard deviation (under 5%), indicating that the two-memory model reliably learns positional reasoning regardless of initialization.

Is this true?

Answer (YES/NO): NO